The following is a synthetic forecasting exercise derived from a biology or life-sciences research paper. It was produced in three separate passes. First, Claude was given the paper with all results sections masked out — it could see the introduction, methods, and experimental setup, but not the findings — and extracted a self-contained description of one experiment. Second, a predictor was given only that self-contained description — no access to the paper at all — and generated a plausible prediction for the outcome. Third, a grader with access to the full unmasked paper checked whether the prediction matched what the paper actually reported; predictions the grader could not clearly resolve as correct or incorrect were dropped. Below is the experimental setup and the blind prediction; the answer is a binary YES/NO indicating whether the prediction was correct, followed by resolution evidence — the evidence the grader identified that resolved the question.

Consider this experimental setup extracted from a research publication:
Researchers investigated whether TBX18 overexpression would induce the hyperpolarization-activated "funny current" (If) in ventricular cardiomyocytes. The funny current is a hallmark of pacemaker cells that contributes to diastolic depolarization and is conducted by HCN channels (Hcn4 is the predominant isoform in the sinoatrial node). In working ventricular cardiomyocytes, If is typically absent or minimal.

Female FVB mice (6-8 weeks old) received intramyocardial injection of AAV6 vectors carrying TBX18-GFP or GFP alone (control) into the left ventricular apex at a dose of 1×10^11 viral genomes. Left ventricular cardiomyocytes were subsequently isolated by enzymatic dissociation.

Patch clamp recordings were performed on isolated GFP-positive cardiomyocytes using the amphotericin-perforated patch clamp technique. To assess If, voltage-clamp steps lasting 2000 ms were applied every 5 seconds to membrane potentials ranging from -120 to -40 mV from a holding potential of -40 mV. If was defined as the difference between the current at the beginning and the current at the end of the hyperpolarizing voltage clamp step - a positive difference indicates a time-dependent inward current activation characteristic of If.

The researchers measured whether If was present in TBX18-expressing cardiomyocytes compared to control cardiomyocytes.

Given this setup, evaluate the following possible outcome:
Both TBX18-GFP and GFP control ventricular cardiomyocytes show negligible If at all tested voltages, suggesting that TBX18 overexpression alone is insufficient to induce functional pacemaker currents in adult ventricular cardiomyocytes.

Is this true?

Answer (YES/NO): YES